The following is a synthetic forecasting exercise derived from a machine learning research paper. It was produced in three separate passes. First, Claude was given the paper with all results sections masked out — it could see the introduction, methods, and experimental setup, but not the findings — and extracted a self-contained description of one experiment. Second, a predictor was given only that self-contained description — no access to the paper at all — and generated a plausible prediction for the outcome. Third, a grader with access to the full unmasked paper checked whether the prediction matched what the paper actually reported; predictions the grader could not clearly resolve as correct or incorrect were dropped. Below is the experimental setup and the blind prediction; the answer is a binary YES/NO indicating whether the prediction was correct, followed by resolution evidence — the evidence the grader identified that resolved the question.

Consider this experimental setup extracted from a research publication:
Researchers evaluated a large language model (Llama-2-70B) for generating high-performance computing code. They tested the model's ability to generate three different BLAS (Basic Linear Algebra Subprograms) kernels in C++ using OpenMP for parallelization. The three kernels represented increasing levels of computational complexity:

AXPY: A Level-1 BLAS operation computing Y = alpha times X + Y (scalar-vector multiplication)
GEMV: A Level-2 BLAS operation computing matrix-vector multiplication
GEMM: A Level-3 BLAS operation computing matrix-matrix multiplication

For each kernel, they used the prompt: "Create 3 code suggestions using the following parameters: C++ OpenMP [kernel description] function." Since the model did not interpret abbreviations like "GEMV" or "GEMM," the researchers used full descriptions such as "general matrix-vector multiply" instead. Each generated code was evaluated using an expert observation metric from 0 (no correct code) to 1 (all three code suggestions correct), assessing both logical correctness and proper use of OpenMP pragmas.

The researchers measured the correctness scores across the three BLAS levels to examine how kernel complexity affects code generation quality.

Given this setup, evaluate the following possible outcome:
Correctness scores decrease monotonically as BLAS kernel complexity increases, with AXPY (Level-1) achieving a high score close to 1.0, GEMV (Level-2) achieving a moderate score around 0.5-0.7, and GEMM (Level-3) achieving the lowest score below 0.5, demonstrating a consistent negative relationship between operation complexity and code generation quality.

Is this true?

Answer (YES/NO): NO